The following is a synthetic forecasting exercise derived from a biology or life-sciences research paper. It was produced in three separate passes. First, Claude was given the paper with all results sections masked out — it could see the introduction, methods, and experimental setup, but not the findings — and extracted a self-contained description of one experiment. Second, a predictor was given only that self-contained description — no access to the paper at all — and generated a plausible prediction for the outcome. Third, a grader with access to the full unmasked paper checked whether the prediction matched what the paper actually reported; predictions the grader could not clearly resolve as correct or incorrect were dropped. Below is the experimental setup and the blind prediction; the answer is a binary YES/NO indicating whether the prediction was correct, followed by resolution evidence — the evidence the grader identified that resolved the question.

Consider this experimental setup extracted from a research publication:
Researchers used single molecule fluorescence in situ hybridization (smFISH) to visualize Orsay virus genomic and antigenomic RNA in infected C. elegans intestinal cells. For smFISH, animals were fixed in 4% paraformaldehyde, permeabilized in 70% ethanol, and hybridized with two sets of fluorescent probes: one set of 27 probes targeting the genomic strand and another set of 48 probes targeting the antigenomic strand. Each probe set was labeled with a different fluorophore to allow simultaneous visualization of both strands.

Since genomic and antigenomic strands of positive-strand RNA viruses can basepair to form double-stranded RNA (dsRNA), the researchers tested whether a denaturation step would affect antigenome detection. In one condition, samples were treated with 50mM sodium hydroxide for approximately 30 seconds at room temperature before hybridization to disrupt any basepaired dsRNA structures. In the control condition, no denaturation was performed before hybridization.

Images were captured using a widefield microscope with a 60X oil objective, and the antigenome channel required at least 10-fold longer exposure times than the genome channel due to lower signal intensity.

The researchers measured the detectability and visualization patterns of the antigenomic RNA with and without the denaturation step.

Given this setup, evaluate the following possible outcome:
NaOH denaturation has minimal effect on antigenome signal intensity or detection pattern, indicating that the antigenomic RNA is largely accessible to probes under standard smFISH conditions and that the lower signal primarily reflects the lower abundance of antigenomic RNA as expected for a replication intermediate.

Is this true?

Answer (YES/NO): NO